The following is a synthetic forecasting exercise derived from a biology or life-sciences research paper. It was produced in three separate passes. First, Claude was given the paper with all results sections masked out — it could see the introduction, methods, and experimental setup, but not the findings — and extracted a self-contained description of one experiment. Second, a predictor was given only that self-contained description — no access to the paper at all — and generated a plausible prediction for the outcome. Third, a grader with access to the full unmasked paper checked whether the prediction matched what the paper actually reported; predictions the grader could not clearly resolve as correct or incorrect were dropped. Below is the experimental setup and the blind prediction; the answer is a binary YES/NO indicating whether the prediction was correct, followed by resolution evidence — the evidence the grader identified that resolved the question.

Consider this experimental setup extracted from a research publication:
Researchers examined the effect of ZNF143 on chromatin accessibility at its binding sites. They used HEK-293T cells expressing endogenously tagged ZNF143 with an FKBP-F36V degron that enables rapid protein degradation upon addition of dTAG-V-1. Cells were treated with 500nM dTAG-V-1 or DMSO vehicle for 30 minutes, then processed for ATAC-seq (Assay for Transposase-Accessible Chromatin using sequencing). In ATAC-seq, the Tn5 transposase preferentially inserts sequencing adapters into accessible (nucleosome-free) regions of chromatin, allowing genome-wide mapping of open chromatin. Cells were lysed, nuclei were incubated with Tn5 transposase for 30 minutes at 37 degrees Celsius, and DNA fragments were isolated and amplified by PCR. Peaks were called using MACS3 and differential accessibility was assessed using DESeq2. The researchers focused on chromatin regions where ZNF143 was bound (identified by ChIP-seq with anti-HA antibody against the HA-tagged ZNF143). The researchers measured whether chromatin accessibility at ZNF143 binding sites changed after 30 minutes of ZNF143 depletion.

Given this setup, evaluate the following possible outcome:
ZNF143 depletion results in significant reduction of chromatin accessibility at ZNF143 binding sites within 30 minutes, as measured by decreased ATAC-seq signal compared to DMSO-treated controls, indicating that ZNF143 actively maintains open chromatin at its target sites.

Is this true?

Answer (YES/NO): NO